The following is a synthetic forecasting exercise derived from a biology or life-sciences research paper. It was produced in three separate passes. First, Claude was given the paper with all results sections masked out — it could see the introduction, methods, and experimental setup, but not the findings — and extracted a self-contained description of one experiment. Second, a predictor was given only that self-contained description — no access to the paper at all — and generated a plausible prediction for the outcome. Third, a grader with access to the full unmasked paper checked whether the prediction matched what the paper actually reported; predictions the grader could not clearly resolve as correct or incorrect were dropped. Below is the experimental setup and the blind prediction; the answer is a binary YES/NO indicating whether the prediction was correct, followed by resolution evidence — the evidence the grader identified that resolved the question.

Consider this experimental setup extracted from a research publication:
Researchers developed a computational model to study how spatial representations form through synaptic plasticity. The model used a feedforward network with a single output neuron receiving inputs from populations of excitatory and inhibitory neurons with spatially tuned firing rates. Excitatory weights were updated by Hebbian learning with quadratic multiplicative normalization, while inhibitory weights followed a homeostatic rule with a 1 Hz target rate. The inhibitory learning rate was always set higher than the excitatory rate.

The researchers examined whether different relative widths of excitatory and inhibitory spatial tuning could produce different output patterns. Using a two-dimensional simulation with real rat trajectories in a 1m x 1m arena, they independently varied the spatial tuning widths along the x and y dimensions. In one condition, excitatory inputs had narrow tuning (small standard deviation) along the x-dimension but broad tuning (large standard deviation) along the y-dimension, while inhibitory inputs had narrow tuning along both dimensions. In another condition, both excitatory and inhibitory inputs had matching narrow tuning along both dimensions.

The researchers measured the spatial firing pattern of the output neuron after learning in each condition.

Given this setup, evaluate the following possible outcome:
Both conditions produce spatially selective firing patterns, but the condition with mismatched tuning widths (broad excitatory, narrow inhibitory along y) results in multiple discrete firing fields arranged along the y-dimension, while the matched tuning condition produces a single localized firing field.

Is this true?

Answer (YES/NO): NO